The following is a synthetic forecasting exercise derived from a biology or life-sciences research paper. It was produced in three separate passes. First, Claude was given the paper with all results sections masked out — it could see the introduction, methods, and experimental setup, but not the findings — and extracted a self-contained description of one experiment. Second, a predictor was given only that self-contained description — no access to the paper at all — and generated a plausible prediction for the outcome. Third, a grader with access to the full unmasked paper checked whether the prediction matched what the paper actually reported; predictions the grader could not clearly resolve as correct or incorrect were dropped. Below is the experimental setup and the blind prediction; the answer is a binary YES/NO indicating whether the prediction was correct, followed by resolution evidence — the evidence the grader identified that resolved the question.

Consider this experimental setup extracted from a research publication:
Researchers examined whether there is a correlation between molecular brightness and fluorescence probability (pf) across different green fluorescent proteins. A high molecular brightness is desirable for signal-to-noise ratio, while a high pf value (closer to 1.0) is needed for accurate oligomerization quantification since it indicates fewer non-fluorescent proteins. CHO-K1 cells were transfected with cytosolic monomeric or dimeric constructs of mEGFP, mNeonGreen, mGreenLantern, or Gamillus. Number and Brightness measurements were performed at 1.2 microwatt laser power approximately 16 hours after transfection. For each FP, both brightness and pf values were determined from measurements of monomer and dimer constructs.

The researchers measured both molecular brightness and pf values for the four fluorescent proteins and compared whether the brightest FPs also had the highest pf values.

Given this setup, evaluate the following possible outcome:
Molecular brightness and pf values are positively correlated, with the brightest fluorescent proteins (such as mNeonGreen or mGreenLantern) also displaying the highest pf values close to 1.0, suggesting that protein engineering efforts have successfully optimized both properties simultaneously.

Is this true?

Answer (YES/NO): NO